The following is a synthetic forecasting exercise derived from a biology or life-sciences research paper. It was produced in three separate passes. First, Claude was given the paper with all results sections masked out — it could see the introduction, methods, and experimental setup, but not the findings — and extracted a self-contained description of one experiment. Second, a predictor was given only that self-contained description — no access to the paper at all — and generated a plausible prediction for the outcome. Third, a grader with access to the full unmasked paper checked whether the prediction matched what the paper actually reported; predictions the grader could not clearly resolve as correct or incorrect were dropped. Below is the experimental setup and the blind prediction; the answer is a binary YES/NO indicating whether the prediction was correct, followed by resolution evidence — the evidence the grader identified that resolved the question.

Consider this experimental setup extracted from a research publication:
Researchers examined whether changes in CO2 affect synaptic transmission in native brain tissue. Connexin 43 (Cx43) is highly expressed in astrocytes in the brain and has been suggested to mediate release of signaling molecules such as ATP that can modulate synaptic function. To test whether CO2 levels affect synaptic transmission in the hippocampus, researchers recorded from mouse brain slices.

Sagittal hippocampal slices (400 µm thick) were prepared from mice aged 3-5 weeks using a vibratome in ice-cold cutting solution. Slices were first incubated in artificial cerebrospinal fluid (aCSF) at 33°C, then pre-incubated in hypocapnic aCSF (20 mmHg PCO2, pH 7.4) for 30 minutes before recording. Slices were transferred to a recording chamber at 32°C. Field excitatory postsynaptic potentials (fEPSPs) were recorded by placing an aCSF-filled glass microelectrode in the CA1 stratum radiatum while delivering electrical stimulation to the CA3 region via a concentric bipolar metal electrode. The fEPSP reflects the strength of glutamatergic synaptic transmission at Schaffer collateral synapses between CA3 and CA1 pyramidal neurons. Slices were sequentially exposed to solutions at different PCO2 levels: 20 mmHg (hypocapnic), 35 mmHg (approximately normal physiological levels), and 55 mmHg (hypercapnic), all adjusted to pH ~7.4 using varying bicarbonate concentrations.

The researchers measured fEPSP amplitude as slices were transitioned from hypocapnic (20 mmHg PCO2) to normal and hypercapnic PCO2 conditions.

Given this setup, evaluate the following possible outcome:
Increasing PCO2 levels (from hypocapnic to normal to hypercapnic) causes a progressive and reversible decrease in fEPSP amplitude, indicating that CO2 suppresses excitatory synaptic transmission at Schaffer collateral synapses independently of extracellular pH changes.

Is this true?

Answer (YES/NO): NO